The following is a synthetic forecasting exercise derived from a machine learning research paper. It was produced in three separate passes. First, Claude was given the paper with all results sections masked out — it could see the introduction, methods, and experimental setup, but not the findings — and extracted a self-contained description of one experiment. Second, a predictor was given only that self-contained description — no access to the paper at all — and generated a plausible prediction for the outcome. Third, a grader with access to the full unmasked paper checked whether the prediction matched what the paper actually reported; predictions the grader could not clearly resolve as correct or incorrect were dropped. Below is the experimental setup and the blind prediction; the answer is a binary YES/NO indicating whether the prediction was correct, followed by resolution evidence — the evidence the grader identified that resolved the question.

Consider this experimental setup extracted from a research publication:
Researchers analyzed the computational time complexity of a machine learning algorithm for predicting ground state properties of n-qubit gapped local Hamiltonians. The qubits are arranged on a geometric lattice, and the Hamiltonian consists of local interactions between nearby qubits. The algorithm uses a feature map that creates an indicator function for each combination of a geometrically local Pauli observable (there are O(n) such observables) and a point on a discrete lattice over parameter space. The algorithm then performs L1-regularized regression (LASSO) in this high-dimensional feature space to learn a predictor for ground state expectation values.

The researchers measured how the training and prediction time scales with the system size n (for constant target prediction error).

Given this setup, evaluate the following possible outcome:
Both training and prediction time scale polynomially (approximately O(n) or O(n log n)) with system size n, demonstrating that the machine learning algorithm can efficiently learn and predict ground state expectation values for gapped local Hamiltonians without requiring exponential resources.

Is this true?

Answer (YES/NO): YES